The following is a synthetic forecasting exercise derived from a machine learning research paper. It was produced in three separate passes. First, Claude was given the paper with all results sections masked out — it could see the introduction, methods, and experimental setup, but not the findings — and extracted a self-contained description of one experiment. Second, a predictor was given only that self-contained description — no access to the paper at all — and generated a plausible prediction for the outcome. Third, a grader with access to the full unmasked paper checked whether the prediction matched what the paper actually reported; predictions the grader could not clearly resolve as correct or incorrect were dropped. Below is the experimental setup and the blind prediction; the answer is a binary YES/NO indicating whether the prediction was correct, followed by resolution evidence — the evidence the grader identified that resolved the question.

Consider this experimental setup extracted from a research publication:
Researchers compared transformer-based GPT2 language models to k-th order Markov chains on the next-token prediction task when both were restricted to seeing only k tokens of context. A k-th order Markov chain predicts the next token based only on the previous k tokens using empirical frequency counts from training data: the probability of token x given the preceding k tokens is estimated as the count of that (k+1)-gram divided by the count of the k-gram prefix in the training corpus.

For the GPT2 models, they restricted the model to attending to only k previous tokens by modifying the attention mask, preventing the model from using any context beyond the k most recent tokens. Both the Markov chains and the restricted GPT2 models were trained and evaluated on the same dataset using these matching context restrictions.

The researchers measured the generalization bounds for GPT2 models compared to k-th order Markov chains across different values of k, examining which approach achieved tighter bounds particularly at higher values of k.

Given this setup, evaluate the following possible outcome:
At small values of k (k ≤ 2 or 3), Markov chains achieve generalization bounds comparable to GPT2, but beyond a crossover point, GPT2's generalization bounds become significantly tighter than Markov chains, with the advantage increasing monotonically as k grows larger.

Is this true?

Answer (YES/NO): NO